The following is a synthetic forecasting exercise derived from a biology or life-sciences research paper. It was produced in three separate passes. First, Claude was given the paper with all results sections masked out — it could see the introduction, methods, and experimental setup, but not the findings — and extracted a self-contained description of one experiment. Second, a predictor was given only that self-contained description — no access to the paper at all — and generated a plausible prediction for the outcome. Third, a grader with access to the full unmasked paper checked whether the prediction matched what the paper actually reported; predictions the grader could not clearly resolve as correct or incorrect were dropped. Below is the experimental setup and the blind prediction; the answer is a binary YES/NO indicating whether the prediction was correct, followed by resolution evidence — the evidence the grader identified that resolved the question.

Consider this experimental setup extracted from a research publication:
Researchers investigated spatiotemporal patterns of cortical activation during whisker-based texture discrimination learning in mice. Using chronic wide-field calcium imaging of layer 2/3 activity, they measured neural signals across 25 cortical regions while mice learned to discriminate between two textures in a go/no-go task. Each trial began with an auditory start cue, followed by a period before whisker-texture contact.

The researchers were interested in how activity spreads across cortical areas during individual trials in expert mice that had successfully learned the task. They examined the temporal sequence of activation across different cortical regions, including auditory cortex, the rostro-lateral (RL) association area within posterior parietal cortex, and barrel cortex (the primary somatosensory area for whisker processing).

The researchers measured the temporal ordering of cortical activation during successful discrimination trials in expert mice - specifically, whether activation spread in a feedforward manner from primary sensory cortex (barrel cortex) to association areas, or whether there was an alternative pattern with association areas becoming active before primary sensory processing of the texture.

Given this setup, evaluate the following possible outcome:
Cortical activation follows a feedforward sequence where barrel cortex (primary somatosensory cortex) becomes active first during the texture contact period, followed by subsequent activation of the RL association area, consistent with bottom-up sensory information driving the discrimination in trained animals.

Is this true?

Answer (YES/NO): NO